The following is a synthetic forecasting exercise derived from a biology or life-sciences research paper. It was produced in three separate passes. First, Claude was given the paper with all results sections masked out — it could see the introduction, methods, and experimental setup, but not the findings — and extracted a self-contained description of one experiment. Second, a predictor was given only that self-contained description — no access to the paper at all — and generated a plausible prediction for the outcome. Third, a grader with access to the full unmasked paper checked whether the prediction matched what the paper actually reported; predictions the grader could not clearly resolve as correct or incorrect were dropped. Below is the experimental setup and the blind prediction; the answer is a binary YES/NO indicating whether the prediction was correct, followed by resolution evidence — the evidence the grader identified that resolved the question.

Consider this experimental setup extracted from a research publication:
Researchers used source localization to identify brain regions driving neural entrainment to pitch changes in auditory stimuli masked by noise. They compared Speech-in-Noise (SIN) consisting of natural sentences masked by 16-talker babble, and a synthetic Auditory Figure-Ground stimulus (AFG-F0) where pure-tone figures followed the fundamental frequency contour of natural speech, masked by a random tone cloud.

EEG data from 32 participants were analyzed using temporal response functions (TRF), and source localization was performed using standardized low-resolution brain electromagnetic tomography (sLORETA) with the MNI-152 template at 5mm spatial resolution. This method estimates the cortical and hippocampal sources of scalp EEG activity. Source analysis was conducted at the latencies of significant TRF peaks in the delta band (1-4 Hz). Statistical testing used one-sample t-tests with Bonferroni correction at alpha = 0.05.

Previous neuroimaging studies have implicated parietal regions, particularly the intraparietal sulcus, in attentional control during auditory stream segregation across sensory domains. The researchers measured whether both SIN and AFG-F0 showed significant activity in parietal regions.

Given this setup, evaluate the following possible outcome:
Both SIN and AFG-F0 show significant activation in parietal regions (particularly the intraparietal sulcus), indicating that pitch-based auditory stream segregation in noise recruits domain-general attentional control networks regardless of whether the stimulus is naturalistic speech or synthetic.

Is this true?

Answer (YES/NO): YES